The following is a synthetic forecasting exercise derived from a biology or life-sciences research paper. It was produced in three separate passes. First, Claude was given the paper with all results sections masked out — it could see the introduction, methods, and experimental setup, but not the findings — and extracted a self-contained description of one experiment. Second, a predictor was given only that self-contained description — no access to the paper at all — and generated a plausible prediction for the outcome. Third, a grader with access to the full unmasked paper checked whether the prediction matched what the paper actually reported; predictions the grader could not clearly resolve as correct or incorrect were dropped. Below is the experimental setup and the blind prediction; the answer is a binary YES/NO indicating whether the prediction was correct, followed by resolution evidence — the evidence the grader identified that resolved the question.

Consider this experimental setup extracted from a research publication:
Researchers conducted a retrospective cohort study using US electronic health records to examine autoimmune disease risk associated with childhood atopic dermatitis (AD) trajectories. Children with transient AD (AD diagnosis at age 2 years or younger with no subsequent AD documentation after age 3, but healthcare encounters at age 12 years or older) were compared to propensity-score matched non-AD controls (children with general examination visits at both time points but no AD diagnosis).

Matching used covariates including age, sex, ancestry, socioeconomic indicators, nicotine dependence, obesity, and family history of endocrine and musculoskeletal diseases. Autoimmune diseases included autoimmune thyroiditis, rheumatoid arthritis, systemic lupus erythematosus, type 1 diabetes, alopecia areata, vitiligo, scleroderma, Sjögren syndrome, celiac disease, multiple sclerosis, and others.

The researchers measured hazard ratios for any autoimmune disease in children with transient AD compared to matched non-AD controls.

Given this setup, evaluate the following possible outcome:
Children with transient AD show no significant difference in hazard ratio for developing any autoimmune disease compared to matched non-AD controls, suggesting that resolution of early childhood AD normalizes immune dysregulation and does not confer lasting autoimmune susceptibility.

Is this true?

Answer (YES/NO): NO